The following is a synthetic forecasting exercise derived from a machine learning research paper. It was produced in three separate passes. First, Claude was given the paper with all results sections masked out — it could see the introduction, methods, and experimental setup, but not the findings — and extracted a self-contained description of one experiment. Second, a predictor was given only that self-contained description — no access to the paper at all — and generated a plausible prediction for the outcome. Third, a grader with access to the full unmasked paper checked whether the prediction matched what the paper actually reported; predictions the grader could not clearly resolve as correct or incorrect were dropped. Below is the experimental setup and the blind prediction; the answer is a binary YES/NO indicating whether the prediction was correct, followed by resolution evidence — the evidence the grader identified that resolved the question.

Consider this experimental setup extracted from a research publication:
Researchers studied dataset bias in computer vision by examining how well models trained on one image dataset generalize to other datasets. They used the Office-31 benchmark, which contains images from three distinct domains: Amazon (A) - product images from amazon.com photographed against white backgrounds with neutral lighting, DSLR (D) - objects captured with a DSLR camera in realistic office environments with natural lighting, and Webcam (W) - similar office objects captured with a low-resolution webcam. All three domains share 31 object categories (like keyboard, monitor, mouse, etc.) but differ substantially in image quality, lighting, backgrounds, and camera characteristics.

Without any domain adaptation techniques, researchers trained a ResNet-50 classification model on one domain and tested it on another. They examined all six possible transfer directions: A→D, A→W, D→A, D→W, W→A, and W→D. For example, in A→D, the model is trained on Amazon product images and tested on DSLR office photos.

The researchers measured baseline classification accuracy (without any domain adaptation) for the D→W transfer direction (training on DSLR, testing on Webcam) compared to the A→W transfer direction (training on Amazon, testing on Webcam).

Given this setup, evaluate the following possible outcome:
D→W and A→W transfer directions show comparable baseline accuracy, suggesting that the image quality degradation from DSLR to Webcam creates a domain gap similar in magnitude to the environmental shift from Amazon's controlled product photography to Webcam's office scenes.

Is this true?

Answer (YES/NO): NO